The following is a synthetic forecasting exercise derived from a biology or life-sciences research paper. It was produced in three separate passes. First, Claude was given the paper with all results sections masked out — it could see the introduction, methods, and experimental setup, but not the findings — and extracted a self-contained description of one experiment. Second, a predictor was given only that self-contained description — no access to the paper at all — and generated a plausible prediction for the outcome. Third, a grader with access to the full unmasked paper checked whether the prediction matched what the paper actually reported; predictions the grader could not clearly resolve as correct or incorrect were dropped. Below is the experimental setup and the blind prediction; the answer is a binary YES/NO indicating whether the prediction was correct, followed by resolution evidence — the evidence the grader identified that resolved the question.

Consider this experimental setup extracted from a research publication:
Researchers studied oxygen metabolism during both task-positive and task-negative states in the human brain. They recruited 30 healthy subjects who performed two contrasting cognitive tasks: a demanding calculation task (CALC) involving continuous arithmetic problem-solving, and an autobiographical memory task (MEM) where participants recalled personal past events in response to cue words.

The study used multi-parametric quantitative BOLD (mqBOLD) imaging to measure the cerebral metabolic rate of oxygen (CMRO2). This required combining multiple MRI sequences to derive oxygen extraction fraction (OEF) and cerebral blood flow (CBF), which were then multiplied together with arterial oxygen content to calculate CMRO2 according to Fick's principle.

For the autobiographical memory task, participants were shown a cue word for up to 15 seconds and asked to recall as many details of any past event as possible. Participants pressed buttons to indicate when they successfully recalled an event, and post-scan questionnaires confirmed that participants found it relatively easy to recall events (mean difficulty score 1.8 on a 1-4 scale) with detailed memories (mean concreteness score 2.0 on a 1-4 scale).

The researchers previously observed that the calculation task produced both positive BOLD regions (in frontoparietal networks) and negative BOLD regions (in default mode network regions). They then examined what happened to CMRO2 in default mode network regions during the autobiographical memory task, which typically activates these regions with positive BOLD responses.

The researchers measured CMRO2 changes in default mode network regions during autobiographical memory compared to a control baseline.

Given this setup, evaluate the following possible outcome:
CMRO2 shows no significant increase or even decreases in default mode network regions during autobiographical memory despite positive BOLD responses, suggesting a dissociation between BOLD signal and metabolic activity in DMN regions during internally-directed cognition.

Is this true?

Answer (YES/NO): NO